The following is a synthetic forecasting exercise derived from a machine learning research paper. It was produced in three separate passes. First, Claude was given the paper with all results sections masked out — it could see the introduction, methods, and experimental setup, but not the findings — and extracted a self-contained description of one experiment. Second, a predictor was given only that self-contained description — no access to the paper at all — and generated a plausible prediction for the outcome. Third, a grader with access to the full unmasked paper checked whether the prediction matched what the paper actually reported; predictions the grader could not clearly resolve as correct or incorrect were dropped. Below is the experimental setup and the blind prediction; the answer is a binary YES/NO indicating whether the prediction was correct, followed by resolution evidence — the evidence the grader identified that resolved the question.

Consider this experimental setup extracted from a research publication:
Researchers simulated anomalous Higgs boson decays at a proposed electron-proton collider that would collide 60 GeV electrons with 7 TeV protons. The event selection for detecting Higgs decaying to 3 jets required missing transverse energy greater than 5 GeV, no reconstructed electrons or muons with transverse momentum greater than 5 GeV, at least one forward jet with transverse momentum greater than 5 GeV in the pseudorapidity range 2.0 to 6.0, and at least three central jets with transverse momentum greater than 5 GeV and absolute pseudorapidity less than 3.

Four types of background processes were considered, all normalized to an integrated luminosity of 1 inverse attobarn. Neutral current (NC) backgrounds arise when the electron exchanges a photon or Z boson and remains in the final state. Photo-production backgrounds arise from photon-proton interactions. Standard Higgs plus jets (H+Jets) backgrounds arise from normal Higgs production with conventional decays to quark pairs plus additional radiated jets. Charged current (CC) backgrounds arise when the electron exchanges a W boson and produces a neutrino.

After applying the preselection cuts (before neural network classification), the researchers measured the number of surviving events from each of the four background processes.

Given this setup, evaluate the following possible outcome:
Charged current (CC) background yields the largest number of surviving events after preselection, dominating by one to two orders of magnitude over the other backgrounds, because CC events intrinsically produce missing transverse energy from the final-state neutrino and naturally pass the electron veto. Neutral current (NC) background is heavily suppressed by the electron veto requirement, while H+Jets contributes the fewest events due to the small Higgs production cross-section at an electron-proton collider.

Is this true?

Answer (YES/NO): NO